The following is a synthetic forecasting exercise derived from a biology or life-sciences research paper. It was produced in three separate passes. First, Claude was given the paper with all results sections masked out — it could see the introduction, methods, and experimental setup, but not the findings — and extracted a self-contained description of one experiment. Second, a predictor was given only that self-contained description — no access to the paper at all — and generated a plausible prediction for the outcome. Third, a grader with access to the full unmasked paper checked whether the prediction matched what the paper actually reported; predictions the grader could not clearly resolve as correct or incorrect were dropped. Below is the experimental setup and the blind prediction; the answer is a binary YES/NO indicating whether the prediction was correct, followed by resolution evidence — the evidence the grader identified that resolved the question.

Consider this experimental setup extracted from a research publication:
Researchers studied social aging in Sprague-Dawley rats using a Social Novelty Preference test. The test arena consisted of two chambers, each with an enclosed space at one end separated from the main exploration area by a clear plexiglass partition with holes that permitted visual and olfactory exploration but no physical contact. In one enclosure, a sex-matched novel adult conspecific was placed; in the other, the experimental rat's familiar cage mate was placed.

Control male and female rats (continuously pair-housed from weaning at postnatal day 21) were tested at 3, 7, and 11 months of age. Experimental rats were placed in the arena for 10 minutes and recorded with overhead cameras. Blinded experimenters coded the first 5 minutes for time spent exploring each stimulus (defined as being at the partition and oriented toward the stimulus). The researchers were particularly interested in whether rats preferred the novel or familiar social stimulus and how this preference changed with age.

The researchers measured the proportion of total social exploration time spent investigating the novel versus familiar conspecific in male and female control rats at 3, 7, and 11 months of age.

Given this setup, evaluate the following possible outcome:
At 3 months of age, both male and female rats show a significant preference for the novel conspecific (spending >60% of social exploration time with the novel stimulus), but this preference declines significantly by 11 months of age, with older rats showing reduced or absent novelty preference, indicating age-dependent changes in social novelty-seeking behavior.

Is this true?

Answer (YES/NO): NO